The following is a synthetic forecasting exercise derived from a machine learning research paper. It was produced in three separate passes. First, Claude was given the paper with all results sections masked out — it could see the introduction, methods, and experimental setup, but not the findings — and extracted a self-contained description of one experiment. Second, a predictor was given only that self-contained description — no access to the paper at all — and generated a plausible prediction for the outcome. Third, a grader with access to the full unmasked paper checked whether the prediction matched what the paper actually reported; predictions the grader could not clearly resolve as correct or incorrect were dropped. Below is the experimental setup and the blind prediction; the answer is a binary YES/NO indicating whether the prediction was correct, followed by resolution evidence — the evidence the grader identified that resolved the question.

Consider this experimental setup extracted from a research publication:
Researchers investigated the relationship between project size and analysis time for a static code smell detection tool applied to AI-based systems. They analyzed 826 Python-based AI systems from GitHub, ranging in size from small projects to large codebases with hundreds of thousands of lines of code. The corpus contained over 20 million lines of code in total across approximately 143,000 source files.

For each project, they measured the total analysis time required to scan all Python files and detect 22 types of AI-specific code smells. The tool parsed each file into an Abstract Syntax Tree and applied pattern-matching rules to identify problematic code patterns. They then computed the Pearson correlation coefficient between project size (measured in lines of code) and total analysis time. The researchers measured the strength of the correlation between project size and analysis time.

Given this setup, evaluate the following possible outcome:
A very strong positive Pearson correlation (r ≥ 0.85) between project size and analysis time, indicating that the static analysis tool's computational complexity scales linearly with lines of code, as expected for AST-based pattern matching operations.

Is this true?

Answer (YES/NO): NO